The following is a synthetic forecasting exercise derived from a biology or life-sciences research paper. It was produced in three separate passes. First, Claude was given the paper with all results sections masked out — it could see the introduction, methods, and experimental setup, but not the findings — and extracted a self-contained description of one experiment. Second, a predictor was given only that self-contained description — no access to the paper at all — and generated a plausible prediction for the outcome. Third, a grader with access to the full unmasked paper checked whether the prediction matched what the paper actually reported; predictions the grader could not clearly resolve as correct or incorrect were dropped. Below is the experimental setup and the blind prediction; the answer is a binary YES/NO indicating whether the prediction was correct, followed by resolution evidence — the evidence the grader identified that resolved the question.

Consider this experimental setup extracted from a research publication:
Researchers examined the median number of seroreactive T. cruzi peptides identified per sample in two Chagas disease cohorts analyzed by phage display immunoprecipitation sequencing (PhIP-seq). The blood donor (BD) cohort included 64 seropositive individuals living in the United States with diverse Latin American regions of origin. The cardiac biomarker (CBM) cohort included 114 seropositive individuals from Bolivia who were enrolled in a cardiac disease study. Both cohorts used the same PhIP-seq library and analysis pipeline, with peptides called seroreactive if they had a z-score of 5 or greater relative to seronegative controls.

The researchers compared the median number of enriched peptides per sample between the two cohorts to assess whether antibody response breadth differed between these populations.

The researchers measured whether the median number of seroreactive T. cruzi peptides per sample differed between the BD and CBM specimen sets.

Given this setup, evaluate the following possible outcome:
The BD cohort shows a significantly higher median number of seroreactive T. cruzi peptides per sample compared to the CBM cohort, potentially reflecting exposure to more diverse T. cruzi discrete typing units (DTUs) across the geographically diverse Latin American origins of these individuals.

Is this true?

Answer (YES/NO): NO